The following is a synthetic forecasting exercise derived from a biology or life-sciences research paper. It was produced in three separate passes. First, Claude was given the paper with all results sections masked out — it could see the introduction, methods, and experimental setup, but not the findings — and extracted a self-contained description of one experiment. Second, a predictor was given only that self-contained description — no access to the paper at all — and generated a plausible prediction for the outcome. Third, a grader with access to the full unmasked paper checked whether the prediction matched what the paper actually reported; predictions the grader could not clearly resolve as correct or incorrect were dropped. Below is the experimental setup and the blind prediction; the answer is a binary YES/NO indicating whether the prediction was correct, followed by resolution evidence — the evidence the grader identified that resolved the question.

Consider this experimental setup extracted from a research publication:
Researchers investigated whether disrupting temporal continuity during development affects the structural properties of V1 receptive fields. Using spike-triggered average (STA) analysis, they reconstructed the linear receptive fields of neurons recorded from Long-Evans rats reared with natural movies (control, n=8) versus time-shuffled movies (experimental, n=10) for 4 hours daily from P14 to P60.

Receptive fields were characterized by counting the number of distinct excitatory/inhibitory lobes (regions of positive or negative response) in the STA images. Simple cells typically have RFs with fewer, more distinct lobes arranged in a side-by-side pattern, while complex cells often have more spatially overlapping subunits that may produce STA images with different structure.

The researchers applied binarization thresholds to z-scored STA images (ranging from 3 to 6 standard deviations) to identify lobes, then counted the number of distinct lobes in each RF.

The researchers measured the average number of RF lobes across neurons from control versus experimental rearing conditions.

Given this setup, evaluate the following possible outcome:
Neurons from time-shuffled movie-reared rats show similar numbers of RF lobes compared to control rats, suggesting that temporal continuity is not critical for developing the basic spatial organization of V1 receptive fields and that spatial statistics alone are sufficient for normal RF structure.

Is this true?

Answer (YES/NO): YES